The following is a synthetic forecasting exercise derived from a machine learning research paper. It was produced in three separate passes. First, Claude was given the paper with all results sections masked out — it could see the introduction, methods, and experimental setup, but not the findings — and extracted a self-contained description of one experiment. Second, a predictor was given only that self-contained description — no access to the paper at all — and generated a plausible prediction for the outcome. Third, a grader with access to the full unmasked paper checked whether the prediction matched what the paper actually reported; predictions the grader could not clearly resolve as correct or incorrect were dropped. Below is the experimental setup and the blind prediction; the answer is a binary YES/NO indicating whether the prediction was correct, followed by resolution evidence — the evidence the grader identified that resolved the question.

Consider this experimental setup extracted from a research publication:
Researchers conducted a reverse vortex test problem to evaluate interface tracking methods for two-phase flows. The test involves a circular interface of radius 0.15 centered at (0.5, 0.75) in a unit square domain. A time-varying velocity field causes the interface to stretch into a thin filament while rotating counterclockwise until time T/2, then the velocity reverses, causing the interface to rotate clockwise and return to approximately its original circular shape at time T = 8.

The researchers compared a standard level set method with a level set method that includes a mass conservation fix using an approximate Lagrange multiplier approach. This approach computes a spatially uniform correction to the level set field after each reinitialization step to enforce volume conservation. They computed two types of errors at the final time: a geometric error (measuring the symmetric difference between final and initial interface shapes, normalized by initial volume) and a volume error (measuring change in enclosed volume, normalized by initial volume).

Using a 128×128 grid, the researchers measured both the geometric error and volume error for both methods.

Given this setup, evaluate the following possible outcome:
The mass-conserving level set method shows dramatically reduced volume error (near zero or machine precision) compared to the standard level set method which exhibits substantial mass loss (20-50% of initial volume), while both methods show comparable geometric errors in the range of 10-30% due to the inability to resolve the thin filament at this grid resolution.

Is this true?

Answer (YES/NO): NO